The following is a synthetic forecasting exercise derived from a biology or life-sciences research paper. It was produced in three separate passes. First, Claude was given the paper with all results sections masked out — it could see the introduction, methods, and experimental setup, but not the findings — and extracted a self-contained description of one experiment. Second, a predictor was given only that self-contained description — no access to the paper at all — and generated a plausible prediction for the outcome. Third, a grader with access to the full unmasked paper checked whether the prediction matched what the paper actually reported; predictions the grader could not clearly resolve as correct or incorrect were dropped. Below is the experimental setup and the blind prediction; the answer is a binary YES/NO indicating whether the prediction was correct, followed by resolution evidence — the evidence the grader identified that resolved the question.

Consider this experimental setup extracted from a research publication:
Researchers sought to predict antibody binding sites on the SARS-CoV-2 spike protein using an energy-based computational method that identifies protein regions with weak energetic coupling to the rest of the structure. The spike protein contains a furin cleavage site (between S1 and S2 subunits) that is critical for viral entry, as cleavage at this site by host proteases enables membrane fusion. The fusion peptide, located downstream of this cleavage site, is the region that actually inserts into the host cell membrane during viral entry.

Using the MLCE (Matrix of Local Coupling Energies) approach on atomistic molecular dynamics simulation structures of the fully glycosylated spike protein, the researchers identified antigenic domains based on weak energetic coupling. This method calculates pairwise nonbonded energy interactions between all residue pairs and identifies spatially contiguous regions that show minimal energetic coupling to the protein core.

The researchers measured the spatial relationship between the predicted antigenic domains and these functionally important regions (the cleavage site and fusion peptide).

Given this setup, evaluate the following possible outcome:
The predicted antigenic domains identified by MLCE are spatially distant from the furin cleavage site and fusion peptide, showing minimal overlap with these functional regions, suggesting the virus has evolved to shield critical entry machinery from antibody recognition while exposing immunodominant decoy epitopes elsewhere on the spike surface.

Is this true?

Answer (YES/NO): NO